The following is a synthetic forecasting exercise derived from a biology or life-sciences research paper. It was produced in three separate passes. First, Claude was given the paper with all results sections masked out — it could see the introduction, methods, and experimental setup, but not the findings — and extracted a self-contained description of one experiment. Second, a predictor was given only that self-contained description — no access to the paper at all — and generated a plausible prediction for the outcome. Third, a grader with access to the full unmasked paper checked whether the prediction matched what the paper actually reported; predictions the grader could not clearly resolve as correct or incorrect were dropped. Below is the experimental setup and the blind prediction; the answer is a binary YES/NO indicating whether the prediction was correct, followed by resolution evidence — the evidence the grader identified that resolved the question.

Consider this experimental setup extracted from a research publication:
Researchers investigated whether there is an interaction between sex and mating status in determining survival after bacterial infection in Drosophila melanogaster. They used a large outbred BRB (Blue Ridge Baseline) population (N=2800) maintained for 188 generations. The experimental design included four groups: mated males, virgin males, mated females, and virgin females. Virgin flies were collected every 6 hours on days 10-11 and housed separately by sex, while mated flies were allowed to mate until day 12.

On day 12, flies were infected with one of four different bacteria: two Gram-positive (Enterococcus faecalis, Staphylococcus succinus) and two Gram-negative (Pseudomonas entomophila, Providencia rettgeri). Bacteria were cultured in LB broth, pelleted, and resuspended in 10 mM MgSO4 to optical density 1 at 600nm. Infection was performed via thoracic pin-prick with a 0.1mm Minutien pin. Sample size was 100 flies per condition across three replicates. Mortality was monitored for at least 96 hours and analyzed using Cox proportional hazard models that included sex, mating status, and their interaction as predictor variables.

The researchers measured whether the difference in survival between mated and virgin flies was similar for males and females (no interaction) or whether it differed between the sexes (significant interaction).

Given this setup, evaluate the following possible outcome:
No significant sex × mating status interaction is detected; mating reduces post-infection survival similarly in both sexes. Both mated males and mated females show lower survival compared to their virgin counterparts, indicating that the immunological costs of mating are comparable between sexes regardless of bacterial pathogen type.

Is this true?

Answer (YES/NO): NO